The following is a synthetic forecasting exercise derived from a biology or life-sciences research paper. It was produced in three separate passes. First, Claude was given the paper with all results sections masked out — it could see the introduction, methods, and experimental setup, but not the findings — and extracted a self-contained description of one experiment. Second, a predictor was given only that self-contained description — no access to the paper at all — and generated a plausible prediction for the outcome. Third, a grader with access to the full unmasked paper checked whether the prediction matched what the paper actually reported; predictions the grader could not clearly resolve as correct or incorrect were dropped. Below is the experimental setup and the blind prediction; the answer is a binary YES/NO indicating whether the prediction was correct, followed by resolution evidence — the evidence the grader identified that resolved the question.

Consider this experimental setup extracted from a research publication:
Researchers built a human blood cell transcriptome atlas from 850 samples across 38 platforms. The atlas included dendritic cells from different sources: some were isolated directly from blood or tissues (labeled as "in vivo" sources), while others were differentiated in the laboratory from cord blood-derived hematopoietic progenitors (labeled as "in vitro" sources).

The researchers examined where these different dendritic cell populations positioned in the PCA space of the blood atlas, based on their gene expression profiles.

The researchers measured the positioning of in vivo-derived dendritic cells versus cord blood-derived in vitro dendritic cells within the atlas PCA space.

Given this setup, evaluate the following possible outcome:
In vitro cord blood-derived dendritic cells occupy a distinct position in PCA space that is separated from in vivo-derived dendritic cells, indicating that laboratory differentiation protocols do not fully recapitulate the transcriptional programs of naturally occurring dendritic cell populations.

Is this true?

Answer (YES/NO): YES